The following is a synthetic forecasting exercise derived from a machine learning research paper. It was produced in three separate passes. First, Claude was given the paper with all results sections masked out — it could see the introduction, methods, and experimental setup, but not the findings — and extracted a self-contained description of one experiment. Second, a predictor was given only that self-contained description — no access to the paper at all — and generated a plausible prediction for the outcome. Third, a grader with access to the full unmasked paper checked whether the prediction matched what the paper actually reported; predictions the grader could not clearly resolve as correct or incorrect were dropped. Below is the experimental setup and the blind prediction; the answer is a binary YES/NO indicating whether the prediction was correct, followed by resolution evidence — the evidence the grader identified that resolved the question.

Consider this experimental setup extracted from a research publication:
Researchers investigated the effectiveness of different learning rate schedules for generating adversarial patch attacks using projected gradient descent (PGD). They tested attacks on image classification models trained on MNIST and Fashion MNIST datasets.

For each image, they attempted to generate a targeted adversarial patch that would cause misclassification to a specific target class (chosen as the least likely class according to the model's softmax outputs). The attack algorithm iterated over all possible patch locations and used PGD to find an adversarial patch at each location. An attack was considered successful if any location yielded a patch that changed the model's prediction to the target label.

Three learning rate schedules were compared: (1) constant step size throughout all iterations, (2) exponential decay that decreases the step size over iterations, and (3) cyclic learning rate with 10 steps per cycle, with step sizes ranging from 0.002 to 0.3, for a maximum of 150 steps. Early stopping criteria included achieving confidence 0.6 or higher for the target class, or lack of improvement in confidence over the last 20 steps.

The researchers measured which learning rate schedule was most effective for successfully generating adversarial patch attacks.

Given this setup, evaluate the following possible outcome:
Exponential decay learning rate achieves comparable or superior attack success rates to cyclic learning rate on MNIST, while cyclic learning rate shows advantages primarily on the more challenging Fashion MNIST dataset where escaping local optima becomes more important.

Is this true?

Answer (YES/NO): NO